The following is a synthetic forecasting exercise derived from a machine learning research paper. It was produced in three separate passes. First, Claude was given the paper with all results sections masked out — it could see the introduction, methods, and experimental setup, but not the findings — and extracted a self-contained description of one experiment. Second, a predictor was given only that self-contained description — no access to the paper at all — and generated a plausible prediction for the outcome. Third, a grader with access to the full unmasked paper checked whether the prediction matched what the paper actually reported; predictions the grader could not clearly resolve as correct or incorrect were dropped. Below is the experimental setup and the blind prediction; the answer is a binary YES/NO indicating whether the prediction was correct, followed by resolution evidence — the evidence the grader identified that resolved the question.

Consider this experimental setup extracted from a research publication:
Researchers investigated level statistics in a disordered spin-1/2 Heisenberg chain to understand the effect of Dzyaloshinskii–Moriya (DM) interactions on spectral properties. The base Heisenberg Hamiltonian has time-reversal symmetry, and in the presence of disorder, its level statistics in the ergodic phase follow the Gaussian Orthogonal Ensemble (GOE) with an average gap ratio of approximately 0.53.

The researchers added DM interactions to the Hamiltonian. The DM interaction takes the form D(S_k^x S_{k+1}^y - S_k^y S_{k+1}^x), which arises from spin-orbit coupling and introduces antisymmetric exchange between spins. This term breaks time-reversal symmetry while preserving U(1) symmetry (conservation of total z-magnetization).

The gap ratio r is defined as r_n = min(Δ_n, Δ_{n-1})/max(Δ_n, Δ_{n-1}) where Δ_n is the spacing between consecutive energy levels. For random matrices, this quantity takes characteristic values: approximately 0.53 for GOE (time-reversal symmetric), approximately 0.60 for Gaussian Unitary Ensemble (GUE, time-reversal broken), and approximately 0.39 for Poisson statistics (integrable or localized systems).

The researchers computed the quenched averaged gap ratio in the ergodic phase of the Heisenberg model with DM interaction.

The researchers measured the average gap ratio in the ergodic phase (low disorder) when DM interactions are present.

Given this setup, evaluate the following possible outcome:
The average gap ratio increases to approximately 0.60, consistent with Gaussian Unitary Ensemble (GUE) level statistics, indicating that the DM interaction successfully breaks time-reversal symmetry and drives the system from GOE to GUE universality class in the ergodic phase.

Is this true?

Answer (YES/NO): YES